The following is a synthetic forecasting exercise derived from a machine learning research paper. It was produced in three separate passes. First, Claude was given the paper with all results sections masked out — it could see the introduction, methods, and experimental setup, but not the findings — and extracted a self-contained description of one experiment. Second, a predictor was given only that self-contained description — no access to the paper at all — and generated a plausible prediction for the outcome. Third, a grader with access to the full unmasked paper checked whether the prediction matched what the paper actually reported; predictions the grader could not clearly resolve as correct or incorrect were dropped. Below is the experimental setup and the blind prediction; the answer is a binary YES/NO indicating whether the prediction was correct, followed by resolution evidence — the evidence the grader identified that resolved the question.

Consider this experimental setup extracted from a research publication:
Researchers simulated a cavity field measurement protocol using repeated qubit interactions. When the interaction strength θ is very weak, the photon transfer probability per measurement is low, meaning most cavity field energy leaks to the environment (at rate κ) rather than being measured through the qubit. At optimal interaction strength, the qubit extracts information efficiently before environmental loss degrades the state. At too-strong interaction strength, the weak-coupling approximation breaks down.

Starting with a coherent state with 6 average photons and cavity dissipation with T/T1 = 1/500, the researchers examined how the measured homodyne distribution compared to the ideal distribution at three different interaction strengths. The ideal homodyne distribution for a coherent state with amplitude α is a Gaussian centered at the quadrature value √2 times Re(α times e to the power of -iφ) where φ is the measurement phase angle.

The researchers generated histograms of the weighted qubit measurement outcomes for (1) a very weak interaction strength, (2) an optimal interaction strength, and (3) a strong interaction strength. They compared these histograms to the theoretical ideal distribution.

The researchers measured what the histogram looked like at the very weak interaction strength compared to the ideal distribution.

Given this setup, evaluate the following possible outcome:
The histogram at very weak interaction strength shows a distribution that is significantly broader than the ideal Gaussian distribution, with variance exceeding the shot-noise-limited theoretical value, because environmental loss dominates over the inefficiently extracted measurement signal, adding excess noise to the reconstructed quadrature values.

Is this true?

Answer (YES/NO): NO